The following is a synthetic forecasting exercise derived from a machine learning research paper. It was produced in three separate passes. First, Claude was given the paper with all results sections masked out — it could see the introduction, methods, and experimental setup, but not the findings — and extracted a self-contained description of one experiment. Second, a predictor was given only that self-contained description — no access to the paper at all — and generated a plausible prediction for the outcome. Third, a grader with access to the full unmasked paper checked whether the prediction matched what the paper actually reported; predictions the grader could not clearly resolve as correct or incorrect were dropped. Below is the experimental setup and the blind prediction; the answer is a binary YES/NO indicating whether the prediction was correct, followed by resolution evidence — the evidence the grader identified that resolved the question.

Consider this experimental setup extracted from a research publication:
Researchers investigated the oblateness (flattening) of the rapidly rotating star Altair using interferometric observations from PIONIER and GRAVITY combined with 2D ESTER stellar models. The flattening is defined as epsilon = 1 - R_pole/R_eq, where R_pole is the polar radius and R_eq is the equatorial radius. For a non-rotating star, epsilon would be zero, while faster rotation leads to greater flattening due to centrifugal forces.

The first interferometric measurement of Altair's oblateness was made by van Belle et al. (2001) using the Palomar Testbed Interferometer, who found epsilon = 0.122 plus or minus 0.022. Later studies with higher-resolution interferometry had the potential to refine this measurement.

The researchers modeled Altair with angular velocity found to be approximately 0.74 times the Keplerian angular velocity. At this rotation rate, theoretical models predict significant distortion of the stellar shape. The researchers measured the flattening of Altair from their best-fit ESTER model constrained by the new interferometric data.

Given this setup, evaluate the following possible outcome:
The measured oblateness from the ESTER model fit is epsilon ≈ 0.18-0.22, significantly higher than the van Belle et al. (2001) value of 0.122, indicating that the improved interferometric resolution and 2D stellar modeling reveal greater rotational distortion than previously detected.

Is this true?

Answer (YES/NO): YES